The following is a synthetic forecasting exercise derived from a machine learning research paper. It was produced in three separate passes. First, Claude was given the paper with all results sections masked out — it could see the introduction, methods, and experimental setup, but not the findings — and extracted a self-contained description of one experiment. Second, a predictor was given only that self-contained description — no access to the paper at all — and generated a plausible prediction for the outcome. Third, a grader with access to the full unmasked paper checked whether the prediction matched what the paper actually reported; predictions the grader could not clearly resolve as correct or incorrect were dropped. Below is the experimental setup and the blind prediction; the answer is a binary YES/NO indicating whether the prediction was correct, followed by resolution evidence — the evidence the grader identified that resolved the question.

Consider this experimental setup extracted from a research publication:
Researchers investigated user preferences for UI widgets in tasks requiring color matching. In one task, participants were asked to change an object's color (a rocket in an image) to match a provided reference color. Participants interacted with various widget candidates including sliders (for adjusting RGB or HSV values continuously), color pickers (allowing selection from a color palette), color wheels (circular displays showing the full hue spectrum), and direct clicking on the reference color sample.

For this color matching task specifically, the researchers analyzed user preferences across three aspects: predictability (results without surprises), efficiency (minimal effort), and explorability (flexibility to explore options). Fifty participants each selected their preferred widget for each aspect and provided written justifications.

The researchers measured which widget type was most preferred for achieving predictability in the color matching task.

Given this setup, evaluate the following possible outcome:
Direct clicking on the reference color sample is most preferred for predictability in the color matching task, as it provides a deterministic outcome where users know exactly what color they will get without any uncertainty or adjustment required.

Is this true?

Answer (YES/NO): NO